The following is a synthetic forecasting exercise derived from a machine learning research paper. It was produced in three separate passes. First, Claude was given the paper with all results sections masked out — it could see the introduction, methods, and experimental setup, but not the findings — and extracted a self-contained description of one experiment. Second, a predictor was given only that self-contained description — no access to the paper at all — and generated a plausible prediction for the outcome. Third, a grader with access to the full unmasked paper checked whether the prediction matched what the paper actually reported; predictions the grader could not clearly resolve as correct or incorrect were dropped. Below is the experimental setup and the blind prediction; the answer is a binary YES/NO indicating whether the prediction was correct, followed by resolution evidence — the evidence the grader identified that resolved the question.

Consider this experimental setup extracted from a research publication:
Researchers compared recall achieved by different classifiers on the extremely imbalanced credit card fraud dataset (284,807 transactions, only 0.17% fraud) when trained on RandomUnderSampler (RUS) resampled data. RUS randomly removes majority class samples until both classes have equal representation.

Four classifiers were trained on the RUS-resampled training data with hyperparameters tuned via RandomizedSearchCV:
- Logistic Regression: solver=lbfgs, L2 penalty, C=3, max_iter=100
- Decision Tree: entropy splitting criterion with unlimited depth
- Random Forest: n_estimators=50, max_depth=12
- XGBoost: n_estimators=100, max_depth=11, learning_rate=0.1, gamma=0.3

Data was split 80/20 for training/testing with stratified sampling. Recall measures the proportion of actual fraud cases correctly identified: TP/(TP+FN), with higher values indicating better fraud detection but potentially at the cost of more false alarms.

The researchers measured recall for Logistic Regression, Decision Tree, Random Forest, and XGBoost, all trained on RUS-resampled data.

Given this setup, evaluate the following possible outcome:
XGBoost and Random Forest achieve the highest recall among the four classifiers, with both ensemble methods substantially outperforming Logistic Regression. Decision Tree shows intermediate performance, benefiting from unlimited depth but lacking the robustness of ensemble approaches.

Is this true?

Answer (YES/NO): NO